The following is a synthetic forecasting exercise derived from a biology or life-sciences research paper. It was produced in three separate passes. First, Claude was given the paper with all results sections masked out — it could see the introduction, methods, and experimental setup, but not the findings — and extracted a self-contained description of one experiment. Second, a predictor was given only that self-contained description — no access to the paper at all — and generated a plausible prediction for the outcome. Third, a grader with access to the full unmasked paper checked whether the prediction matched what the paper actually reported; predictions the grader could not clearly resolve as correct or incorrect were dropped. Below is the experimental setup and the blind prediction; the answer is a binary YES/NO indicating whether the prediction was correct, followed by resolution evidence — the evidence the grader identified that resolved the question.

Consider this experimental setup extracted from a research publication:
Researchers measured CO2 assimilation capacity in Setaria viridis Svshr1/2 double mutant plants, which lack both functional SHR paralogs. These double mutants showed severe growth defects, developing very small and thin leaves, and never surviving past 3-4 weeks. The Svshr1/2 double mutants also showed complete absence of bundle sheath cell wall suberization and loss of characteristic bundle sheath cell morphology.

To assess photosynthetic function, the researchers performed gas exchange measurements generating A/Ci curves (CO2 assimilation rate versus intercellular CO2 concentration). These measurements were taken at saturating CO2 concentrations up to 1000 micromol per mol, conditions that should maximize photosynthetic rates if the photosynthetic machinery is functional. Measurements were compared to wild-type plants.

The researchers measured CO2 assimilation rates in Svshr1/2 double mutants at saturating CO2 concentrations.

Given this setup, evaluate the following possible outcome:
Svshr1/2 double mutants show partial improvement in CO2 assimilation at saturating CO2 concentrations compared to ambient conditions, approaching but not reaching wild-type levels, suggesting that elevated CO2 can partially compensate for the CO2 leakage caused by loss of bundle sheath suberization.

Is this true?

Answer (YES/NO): NO